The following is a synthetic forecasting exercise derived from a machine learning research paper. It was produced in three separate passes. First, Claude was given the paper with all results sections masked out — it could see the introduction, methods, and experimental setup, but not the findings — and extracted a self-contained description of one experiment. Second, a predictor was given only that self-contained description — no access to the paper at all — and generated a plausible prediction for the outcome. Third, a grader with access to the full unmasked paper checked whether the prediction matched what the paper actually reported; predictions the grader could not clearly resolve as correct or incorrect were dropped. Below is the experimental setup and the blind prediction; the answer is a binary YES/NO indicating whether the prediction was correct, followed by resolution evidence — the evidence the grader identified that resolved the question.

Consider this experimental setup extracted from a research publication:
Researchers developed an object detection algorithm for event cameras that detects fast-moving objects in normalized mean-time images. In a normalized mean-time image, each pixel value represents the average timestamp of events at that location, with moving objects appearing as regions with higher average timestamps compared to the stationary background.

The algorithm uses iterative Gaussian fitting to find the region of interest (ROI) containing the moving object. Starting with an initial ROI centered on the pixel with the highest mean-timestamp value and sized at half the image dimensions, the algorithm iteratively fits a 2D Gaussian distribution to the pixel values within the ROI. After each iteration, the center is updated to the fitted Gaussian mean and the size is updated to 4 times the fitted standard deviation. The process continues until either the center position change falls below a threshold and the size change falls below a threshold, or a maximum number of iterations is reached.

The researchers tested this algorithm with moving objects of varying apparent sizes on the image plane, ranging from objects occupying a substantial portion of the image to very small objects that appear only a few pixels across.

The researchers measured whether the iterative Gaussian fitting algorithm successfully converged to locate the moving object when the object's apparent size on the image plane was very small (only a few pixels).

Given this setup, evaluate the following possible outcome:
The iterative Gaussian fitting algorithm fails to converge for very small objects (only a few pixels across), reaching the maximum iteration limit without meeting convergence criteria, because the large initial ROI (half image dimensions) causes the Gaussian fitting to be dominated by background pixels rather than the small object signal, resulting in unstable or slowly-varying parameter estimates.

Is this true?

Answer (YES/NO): YES